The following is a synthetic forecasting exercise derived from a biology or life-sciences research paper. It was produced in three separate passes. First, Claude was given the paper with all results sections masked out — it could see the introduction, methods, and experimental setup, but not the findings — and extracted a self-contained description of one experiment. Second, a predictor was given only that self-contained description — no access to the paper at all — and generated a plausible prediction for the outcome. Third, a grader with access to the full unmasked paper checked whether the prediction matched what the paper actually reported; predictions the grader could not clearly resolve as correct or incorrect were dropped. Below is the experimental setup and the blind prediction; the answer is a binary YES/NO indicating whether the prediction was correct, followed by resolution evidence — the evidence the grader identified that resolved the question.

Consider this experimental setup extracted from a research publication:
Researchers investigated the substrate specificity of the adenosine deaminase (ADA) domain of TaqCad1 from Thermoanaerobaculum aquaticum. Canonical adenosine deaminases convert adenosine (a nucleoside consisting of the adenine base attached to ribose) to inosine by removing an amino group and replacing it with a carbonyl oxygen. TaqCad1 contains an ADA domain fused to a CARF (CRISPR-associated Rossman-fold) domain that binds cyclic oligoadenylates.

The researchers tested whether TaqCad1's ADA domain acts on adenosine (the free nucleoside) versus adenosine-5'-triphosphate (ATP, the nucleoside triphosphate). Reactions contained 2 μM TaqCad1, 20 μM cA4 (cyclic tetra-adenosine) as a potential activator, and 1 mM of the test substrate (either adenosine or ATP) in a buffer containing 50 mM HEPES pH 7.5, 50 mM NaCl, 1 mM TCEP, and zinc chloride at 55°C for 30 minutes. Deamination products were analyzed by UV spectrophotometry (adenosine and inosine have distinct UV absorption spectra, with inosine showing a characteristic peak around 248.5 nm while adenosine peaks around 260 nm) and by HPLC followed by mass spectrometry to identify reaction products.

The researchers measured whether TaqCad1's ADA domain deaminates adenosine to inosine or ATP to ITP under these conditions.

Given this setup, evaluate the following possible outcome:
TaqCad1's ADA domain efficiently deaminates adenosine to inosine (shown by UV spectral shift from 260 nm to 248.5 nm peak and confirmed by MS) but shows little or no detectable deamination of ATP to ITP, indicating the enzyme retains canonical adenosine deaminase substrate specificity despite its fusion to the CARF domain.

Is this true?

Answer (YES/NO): NO